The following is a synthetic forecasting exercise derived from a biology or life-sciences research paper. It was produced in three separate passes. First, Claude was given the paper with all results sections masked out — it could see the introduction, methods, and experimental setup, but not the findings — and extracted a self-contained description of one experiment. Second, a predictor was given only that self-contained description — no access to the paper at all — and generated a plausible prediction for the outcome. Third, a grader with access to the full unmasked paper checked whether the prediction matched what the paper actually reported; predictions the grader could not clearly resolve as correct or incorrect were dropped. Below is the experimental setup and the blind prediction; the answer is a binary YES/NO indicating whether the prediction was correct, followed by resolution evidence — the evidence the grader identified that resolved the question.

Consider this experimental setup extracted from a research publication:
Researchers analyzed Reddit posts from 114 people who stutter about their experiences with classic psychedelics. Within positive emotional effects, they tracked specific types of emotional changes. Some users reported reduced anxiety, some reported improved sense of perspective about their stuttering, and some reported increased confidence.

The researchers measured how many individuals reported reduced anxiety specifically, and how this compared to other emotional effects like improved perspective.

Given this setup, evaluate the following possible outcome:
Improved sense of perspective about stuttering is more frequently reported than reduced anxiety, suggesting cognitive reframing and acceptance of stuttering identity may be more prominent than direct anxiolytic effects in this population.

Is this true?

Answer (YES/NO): NO